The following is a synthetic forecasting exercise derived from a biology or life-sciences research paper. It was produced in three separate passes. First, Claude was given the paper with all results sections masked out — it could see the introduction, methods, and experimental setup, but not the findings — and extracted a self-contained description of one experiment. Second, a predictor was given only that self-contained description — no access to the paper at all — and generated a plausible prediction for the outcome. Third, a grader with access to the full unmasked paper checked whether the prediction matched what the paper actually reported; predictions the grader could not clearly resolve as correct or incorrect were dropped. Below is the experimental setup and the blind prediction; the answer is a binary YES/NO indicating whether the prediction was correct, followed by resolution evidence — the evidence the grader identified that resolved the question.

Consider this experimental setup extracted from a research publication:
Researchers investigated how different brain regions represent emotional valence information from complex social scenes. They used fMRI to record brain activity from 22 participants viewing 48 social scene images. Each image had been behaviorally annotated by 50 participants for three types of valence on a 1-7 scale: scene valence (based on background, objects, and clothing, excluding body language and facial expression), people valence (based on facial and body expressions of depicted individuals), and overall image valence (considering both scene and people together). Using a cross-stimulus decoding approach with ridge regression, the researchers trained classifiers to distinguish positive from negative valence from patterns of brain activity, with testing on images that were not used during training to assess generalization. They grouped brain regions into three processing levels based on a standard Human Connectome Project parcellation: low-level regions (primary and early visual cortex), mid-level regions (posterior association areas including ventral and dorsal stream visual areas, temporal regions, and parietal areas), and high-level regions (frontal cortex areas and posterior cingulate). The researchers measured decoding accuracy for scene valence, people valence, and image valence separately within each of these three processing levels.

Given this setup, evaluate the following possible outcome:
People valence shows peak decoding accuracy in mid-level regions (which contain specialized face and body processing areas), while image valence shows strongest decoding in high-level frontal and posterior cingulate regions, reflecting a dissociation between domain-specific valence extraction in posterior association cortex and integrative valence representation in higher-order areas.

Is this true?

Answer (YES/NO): NO